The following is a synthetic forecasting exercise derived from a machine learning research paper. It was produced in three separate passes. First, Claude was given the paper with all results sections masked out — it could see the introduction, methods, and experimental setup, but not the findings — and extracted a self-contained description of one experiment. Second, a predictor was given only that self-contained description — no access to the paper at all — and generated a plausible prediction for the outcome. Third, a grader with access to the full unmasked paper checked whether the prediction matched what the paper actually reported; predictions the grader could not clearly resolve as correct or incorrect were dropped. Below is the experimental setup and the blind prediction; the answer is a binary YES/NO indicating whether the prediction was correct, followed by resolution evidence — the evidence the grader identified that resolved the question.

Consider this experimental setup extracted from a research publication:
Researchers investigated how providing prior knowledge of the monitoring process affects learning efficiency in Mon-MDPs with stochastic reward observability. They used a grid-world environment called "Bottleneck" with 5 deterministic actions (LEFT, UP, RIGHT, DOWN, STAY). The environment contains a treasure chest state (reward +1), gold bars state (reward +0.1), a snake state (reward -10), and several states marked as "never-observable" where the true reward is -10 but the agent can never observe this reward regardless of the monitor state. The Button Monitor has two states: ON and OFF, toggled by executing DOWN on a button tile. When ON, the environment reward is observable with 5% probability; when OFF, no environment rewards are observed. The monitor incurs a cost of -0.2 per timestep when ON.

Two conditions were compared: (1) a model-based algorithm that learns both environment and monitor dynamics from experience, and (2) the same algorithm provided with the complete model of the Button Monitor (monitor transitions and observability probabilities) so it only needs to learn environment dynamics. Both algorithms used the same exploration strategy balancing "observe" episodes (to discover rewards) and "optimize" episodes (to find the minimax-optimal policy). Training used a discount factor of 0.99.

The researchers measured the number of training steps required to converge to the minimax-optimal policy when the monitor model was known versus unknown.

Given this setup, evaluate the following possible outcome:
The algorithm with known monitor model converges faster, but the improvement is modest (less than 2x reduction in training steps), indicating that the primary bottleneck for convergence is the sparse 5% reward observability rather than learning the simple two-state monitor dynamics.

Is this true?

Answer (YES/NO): NO